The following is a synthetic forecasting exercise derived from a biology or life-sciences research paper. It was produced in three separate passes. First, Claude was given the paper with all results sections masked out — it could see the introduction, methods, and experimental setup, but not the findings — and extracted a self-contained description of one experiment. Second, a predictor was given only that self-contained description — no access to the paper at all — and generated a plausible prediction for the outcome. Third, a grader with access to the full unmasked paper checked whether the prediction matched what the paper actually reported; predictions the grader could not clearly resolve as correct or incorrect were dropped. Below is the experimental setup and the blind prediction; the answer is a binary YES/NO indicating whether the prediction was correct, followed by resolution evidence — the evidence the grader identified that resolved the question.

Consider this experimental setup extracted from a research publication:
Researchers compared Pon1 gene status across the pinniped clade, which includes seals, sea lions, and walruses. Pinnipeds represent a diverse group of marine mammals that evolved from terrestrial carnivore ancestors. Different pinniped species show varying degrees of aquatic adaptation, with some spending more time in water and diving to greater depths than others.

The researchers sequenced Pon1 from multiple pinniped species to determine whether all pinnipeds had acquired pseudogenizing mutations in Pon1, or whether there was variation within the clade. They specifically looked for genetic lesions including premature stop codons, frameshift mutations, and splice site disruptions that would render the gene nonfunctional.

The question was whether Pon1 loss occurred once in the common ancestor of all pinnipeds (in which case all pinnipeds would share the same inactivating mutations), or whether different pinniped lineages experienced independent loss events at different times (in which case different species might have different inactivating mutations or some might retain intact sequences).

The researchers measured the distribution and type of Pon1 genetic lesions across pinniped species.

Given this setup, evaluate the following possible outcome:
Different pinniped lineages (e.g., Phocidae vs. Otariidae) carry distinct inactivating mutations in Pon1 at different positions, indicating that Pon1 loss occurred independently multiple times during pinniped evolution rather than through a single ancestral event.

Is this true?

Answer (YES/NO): YES